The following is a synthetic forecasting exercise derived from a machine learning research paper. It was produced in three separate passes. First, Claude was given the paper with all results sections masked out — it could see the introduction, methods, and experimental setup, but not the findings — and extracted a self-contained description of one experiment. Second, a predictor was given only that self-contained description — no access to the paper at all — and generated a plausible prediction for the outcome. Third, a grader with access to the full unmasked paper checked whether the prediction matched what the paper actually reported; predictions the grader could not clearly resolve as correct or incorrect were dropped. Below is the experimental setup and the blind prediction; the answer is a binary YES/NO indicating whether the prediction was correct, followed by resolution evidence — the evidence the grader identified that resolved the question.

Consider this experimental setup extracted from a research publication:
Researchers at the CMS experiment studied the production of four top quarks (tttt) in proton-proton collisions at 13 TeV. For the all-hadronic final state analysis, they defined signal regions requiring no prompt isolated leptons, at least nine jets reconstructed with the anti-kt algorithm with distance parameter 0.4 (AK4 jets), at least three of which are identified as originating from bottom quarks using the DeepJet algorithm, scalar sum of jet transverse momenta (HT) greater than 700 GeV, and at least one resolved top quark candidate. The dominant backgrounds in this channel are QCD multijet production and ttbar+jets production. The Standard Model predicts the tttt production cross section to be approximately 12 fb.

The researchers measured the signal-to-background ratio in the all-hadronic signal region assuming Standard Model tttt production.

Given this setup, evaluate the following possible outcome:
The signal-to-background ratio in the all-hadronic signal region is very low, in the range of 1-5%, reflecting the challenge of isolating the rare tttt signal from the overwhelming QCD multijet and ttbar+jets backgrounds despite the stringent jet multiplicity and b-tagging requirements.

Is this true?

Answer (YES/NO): NO